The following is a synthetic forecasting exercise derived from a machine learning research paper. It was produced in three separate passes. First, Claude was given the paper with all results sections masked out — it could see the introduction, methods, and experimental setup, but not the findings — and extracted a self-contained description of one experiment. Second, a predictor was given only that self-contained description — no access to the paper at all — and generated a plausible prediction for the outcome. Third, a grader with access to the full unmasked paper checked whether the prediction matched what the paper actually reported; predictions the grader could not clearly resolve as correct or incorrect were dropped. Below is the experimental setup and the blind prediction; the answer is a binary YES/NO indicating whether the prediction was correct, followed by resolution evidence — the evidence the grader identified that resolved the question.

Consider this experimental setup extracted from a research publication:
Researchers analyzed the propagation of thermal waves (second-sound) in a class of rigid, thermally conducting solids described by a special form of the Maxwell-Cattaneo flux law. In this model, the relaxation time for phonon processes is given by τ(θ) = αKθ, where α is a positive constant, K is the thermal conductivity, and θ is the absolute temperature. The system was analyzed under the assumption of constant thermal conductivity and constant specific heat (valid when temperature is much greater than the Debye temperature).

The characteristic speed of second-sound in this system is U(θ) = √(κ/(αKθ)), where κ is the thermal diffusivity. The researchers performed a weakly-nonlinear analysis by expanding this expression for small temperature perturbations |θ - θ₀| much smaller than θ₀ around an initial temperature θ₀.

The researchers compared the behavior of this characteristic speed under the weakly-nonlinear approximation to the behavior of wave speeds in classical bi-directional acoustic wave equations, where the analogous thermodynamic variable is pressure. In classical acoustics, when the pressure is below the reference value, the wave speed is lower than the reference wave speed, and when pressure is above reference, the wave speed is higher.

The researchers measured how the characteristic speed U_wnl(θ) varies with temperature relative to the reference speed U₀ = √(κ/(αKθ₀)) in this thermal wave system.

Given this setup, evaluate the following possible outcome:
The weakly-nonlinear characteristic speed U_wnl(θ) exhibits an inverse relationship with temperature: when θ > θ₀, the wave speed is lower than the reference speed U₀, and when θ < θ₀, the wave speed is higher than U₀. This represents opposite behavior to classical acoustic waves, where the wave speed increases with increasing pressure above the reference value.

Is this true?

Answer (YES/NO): YES